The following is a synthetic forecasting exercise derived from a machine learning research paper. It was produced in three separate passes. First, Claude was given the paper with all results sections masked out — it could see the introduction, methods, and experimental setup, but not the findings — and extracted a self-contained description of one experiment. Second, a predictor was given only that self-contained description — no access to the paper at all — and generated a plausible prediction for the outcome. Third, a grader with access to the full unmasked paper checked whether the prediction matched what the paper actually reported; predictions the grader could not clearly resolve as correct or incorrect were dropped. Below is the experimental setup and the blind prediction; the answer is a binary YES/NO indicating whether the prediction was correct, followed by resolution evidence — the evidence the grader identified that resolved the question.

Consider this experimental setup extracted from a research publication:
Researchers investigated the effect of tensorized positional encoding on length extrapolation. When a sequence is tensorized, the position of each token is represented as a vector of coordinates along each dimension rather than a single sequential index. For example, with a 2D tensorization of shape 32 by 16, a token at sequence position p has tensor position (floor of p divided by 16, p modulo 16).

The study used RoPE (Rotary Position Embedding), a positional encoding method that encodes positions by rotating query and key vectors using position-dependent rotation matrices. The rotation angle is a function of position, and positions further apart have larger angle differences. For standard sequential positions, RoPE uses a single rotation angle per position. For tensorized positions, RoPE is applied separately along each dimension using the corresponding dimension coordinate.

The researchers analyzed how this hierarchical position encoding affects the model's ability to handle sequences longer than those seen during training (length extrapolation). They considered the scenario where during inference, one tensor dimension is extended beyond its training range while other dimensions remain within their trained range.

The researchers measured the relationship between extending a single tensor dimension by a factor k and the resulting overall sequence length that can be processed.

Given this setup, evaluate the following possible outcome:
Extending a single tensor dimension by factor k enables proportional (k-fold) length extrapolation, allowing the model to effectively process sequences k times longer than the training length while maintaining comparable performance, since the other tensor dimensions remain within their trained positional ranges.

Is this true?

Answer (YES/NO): YES